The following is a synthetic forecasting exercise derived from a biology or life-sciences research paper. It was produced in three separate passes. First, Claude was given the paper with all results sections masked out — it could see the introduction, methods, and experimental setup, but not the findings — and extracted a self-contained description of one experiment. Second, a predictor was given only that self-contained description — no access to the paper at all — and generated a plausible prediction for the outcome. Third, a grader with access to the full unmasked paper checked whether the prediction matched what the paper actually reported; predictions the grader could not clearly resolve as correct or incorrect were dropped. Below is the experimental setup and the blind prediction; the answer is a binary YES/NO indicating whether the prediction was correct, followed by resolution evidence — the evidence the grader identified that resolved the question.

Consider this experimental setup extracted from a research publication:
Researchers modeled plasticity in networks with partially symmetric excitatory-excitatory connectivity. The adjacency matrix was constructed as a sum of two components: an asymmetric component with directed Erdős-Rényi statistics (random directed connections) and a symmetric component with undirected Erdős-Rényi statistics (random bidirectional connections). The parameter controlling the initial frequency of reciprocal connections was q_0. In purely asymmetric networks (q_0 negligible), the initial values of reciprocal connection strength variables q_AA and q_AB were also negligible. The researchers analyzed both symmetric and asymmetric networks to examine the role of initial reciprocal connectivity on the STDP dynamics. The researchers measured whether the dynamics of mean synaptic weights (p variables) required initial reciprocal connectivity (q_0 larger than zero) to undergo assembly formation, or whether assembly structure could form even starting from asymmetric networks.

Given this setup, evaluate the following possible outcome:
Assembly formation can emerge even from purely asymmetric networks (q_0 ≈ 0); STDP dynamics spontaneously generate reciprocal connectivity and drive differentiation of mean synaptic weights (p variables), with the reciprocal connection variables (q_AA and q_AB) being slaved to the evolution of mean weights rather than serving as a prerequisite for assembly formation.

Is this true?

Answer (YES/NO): NO